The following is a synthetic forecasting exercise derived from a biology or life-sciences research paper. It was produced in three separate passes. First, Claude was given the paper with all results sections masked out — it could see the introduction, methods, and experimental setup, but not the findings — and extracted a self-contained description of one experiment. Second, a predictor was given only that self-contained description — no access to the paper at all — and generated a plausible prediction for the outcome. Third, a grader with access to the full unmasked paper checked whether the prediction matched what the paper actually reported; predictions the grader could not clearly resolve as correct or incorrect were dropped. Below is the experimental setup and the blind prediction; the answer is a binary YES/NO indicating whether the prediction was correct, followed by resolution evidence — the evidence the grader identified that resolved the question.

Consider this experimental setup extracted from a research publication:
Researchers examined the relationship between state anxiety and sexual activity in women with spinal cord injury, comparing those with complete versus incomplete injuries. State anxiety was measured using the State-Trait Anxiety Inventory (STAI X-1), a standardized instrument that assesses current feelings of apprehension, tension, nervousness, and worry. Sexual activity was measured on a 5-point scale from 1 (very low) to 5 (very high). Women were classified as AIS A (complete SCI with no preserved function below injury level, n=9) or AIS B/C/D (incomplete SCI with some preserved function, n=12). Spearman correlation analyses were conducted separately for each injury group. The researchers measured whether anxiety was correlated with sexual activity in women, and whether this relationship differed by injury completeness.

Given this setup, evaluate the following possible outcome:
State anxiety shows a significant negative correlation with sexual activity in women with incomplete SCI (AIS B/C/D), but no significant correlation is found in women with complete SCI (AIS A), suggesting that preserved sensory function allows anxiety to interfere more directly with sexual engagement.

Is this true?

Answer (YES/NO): NO